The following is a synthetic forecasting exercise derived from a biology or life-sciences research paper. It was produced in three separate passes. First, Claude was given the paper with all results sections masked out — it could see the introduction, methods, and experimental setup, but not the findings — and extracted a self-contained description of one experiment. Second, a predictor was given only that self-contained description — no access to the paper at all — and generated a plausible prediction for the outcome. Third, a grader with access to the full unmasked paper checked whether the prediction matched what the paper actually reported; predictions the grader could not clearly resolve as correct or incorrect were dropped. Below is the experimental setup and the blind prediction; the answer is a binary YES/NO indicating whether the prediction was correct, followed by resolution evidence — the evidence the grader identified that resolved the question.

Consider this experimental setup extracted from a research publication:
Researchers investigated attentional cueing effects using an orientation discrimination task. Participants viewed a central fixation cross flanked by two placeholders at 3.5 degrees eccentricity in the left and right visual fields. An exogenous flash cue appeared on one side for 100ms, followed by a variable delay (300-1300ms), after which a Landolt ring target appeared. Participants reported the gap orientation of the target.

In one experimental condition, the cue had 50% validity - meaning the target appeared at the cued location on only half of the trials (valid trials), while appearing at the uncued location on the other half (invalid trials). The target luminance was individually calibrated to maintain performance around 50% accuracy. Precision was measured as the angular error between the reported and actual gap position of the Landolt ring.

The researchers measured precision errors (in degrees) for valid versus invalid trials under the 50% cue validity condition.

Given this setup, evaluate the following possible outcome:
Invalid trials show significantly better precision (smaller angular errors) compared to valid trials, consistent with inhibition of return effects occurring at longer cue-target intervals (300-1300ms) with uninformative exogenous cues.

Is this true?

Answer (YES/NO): NO